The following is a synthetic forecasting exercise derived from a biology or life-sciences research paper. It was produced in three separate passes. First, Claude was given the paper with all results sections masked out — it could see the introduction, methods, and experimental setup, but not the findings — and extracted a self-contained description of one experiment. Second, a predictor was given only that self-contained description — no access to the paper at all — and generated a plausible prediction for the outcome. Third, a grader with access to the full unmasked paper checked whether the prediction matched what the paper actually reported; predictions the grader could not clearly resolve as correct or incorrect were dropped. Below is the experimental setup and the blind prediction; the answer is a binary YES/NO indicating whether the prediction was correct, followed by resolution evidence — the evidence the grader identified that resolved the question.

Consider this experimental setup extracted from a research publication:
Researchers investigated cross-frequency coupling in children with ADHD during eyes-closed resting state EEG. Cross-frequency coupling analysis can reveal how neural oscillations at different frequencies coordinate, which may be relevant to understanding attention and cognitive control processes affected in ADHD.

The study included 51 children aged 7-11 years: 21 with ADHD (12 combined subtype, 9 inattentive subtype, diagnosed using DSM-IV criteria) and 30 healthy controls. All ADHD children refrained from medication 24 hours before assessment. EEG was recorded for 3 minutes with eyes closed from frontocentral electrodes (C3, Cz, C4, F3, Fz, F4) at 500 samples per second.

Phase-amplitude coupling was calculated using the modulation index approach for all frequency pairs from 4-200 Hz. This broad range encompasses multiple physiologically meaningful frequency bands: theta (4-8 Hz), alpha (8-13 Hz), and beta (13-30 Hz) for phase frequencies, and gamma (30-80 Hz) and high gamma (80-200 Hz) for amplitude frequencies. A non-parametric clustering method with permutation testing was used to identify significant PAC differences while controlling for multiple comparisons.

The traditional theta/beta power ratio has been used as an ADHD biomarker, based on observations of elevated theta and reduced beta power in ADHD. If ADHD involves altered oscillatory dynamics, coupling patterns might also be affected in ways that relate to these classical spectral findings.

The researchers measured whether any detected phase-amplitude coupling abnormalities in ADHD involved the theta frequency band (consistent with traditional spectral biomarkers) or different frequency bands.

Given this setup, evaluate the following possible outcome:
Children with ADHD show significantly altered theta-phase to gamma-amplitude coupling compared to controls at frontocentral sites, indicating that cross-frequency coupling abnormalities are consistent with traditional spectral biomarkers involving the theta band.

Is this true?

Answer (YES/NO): NO